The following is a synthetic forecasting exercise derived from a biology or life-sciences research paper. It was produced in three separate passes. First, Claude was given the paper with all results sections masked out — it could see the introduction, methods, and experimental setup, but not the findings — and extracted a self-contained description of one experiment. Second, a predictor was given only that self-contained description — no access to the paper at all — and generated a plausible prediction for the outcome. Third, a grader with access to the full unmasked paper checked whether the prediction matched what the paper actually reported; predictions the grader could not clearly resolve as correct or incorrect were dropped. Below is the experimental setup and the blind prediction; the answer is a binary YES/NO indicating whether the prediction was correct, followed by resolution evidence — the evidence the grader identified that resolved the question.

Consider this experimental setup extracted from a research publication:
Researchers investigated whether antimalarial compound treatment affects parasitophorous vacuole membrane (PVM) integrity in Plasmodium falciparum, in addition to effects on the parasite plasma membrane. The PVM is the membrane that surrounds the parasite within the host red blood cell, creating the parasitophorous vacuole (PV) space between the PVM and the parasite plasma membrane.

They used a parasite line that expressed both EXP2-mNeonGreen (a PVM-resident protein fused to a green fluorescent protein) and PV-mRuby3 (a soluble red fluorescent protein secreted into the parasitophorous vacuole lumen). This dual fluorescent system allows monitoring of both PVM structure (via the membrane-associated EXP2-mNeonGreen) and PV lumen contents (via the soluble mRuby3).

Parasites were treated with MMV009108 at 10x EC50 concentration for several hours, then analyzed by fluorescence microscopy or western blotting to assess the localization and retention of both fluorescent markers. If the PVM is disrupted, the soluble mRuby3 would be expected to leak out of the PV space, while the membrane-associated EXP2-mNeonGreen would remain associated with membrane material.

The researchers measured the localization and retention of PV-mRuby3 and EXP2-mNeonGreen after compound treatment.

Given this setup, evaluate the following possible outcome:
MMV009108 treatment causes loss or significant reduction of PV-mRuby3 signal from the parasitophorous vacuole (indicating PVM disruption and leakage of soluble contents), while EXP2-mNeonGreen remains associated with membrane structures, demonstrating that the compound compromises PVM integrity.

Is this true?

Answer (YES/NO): NO